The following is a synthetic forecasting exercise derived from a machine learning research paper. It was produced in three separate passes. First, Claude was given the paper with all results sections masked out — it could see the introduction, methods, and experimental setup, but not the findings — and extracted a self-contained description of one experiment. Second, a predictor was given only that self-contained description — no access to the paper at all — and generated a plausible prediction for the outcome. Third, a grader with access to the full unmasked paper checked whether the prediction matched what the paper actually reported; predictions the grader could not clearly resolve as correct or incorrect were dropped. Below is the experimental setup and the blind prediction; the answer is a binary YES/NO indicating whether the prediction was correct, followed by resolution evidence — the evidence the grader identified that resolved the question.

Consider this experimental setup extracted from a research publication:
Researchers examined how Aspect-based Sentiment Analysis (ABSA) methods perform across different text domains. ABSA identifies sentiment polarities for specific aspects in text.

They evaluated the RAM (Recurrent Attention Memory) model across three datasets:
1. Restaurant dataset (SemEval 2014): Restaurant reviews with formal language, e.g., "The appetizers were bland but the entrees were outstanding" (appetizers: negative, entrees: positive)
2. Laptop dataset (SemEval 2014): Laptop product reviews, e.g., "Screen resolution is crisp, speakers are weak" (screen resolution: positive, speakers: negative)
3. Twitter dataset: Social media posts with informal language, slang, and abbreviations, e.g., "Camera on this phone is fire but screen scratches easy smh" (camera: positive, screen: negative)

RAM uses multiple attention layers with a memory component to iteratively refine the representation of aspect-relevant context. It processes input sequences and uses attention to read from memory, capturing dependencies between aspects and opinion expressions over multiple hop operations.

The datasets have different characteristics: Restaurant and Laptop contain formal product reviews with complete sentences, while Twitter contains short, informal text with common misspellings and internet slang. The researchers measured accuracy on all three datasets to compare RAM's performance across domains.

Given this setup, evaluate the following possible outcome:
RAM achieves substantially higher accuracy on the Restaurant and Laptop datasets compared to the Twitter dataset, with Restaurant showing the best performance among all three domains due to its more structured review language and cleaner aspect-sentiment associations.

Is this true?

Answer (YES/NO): YES